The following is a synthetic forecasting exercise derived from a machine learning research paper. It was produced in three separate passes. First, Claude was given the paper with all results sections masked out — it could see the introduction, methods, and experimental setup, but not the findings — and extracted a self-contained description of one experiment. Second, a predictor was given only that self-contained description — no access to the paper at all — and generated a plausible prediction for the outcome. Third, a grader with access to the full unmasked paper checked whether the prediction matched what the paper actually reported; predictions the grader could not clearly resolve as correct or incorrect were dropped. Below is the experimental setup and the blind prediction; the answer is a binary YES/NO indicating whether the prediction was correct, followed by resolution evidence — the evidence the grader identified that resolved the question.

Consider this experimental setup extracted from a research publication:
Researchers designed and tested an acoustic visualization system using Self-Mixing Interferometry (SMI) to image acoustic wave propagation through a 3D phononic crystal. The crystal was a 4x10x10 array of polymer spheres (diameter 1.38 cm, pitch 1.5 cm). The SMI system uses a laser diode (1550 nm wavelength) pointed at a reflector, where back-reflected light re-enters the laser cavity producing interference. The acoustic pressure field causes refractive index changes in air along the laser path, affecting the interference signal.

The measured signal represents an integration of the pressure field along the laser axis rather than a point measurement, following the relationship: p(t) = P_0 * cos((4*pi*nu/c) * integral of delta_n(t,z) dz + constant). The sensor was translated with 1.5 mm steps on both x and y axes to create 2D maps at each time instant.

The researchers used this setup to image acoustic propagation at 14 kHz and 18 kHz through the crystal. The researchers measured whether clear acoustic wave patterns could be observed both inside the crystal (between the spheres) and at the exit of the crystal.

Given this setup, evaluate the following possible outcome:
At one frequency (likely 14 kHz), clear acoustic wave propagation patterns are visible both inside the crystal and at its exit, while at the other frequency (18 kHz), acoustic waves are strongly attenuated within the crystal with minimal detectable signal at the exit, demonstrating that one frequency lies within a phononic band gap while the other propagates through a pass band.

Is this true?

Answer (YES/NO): NO